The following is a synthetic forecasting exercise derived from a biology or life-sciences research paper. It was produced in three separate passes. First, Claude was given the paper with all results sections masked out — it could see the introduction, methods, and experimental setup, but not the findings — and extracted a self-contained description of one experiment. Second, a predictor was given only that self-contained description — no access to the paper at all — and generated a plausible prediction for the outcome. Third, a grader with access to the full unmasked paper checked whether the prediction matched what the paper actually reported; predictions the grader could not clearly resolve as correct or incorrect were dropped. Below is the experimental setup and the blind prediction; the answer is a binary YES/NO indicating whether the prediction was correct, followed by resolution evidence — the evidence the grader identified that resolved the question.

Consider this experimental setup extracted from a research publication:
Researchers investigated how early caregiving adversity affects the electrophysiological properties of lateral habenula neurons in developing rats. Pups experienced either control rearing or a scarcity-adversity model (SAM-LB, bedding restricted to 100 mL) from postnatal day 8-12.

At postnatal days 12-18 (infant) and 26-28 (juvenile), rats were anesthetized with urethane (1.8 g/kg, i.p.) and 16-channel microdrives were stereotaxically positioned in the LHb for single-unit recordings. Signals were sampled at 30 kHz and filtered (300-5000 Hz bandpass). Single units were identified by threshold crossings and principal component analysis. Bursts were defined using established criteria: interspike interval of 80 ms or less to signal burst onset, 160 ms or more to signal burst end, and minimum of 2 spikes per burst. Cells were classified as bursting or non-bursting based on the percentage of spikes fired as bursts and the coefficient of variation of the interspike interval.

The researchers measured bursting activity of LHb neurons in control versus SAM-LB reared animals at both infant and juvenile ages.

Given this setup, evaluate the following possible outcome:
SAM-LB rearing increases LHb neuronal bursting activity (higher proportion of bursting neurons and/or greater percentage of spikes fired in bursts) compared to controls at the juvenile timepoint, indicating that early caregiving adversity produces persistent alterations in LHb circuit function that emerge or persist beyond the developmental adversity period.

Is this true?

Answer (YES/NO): NO